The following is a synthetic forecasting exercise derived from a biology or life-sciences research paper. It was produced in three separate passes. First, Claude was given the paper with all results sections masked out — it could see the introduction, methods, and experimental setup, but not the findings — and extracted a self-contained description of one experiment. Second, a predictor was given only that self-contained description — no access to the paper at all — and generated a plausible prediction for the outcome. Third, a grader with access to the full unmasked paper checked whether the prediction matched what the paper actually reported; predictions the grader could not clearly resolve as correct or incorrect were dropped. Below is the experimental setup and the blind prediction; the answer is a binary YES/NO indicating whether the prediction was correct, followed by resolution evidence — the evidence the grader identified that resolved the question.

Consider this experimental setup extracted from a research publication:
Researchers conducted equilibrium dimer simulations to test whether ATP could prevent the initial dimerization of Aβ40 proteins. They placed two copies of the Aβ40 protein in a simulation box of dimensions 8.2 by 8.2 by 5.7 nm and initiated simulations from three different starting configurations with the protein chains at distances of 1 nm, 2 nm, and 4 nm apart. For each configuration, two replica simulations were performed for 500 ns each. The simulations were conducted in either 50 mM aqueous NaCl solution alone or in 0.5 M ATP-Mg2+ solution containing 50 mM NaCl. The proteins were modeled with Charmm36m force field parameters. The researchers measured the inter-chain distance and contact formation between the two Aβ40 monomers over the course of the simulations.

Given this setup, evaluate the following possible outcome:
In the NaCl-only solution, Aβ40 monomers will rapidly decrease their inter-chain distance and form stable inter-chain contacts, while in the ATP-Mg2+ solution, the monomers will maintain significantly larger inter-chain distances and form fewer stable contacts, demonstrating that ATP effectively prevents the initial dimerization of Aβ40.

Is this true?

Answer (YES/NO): YES